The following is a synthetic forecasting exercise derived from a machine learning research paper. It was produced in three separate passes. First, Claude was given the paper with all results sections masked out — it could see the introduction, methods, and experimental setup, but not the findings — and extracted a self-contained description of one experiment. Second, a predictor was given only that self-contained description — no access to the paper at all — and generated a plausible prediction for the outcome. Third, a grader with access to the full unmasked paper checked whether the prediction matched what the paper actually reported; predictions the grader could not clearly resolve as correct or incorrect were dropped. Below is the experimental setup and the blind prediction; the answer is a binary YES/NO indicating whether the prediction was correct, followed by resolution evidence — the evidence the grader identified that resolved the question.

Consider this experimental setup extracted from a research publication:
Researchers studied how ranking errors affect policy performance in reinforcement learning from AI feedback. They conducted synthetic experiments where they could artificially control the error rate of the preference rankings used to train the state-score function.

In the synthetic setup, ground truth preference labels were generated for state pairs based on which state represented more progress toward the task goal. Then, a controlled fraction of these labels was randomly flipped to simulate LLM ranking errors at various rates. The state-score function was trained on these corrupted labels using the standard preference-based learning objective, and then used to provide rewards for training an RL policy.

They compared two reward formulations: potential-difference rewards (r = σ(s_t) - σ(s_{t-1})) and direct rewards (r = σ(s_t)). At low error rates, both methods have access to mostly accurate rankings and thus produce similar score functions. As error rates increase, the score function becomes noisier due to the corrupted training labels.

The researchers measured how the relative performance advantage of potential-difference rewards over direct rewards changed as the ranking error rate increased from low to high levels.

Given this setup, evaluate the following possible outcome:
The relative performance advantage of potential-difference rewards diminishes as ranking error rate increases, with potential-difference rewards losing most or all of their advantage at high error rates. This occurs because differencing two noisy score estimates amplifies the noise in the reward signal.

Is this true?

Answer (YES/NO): NO